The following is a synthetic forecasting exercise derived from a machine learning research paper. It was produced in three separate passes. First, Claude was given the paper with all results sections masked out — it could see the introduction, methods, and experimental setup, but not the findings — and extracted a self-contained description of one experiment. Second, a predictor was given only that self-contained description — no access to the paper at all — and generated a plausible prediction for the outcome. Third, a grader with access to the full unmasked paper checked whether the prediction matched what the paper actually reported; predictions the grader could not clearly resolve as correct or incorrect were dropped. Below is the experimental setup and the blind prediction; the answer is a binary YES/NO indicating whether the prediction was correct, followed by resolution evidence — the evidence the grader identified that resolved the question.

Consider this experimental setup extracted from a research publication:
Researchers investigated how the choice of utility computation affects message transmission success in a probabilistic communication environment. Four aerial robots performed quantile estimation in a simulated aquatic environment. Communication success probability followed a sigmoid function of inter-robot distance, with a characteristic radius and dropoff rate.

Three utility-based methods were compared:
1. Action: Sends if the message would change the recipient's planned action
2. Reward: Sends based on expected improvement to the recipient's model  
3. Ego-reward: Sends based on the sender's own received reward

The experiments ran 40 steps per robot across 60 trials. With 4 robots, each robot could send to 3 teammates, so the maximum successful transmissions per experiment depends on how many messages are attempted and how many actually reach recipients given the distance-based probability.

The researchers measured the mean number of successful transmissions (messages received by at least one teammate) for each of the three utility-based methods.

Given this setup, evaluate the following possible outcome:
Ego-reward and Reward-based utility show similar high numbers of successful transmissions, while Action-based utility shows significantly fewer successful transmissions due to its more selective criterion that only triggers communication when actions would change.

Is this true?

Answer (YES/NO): NO